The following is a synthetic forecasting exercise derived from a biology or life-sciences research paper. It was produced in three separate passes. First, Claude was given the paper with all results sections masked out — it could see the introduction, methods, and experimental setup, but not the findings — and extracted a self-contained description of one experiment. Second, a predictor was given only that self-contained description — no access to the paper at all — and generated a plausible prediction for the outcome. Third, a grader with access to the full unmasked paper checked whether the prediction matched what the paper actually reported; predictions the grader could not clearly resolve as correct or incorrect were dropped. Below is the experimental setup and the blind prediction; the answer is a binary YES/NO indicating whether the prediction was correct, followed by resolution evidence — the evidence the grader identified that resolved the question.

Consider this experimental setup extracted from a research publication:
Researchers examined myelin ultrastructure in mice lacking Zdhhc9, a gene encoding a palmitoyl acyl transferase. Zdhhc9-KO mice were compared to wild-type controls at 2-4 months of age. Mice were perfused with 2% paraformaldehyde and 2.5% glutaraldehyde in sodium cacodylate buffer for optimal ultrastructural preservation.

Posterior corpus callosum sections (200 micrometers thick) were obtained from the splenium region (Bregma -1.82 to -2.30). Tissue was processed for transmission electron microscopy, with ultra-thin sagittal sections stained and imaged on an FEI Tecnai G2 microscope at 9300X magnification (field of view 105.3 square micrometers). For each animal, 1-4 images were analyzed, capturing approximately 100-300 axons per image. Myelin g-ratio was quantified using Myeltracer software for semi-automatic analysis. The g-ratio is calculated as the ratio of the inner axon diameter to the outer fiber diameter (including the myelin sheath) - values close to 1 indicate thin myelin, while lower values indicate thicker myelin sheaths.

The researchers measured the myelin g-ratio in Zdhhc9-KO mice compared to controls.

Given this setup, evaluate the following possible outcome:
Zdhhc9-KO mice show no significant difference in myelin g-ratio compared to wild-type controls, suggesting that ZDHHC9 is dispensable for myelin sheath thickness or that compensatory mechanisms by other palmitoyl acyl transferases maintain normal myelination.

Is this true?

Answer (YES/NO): NO